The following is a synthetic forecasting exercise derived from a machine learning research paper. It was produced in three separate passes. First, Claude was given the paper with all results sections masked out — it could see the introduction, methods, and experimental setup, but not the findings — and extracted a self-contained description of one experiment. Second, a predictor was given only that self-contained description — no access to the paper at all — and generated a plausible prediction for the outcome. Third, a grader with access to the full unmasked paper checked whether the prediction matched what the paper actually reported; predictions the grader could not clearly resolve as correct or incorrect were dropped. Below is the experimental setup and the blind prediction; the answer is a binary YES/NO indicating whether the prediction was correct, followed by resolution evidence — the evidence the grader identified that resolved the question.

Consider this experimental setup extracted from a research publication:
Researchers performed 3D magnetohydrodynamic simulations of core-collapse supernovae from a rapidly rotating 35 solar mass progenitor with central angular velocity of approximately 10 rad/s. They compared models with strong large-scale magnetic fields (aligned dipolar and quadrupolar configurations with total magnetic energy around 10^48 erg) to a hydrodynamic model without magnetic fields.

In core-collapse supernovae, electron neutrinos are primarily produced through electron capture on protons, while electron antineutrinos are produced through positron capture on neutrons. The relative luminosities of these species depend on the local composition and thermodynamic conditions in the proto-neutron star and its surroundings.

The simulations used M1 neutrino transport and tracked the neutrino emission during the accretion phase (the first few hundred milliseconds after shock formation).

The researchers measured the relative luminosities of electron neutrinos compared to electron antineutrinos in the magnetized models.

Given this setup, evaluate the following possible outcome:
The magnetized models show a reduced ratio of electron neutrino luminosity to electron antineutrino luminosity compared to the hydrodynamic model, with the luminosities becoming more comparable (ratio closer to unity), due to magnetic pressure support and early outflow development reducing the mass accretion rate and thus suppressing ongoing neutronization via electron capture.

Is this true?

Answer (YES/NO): NO